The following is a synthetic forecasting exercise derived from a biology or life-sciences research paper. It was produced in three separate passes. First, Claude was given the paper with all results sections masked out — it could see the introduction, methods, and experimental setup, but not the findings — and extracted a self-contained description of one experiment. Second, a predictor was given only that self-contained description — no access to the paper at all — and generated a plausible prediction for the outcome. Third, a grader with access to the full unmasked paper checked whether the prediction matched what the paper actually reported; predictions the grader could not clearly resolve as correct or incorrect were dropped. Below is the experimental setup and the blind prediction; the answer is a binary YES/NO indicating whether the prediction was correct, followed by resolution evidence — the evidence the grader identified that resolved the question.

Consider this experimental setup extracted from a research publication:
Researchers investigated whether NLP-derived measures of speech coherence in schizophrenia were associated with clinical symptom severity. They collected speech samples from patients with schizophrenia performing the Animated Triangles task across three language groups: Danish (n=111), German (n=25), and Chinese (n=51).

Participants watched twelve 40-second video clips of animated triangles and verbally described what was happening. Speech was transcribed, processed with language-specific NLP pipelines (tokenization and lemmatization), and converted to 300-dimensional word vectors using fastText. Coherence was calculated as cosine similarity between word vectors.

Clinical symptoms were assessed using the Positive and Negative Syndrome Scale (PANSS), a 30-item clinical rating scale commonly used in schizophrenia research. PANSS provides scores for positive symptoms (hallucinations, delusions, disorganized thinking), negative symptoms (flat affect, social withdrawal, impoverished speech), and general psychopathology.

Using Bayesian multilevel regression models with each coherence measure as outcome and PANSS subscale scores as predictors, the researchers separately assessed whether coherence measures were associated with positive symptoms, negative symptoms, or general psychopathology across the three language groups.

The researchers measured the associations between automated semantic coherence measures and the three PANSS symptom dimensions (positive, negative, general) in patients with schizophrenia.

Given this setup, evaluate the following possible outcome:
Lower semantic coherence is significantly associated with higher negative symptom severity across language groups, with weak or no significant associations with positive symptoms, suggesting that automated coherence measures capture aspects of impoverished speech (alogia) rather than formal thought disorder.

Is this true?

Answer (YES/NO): NO